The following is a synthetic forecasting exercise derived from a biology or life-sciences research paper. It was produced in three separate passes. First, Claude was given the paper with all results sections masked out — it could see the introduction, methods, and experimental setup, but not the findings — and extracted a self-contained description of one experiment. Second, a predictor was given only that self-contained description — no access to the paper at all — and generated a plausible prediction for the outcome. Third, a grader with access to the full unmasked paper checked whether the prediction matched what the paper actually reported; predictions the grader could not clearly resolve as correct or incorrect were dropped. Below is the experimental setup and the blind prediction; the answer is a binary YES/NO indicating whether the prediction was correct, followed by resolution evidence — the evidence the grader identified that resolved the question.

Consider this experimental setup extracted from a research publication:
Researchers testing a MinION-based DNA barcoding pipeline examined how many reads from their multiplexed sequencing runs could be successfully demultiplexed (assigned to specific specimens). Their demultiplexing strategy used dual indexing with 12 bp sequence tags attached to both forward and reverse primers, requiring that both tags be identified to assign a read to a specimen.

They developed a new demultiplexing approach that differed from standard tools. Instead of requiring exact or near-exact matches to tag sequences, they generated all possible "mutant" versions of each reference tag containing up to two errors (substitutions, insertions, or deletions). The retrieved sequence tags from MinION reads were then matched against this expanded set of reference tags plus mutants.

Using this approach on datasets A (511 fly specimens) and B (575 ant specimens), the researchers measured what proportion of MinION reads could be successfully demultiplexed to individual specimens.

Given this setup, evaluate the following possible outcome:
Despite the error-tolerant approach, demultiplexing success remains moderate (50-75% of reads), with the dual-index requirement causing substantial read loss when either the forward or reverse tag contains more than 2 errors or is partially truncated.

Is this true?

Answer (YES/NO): NO